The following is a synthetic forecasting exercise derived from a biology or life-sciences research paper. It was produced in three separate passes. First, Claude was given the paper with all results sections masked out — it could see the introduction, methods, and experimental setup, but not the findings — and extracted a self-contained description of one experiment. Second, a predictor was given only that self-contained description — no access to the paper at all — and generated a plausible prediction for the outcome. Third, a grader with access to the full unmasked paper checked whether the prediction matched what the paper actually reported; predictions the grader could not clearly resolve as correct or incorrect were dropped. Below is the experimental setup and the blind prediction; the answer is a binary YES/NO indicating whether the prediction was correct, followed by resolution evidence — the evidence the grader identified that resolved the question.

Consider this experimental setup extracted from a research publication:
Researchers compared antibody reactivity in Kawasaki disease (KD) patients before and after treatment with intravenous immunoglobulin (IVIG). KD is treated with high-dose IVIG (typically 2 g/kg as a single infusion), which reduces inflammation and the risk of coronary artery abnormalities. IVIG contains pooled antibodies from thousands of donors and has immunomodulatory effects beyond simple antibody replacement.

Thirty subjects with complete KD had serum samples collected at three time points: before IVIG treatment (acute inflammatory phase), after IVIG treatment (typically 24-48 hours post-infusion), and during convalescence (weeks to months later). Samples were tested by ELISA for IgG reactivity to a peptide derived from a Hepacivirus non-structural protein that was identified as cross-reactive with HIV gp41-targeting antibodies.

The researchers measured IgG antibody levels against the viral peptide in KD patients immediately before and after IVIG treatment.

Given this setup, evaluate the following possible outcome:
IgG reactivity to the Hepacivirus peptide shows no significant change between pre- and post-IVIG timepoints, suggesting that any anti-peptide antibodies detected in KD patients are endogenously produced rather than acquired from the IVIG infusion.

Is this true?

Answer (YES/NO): NO